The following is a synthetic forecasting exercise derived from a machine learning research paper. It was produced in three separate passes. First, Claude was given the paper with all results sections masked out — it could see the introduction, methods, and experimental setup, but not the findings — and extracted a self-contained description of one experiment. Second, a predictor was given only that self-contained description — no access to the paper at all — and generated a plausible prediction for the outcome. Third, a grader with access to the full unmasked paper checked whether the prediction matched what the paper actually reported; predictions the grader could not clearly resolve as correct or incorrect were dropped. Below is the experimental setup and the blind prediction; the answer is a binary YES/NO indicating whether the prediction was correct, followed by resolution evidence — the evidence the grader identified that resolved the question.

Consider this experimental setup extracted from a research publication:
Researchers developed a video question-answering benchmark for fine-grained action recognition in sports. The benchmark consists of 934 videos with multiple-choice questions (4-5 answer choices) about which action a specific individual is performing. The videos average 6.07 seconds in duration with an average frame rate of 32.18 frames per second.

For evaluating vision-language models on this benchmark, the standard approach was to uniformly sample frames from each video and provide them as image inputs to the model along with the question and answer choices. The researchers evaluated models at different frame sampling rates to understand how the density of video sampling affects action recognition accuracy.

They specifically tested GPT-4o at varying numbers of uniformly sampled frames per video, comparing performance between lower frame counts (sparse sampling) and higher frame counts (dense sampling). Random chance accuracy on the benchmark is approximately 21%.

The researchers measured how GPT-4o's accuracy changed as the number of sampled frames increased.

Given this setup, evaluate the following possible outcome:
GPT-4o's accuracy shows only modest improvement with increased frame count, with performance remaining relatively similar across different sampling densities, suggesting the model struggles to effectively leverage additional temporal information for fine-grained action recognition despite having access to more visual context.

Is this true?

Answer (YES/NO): NO